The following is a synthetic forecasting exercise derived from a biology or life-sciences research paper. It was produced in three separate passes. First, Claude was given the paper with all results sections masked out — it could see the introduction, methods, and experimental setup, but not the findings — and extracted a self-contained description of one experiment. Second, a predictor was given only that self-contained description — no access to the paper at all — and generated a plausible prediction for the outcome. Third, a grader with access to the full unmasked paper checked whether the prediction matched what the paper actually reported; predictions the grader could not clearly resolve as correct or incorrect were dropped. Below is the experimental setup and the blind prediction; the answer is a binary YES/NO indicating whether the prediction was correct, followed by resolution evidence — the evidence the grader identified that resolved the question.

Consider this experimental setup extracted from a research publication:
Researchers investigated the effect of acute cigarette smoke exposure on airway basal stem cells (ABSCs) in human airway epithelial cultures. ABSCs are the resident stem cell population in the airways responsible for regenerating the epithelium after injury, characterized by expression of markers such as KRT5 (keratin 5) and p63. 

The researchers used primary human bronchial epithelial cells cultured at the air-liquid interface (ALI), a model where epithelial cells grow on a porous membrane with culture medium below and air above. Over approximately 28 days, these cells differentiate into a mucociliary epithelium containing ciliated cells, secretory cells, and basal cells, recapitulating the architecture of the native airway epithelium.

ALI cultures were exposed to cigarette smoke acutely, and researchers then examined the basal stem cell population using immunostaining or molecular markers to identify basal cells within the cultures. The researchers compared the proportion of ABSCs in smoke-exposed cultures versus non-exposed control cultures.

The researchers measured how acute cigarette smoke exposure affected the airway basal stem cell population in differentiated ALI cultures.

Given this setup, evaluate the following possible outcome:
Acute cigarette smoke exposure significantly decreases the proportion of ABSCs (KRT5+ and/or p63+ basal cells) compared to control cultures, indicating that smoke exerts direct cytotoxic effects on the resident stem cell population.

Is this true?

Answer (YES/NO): NO